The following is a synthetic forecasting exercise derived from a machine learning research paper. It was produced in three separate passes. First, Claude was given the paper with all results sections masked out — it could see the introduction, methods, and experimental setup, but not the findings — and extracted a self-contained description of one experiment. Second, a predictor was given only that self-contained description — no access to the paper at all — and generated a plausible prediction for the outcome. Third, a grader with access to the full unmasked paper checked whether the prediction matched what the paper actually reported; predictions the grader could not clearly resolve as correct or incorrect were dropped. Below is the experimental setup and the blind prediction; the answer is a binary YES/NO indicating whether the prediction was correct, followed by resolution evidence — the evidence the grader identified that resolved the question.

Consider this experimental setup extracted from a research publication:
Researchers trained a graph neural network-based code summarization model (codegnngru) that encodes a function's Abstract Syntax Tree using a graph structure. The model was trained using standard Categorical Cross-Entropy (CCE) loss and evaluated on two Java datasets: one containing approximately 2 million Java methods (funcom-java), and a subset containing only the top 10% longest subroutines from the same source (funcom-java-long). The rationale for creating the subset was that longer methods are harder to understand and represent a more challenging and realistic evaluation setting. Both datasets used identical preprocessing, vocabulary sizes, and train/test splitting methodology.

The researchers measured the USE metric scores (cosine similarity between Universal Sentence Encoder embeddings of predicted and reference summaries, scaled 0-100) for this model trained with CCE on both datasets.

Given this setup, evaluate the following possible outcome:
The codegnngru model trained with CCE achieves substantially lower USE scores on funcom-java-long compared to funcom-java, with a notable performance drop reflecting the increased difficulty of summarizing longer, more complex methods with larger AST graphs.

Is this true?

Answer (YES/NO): NO